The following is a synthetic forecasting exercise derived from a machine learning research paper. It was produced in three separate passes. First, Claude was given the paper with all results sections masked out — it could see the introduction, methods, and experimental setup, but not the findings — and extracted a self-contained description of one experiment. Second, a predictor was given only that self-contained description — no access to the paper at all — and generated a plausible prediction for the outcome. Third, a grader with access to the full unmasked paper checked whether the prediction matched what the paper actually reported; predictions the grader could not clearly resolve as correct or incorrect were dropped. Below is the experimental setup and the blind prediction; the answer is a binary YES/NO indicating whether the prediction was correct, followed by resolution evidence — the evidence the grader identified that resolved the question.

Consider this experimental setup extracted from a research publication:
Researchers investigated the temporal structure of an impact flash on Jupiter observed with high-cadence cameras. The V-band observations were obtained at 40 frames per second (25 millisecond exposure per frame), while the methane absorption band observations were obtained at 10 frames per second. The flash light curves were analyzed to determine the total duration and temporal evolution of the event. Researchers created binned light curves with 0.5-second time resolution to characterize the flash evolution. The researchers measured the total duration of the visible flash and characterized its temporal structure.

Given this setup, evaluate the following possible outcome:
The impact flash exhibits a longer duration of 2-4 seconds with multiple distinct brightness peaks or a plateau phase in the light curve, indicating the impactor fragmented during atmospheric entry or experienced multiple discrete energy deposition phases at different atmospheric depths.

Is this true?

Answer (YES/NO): NO